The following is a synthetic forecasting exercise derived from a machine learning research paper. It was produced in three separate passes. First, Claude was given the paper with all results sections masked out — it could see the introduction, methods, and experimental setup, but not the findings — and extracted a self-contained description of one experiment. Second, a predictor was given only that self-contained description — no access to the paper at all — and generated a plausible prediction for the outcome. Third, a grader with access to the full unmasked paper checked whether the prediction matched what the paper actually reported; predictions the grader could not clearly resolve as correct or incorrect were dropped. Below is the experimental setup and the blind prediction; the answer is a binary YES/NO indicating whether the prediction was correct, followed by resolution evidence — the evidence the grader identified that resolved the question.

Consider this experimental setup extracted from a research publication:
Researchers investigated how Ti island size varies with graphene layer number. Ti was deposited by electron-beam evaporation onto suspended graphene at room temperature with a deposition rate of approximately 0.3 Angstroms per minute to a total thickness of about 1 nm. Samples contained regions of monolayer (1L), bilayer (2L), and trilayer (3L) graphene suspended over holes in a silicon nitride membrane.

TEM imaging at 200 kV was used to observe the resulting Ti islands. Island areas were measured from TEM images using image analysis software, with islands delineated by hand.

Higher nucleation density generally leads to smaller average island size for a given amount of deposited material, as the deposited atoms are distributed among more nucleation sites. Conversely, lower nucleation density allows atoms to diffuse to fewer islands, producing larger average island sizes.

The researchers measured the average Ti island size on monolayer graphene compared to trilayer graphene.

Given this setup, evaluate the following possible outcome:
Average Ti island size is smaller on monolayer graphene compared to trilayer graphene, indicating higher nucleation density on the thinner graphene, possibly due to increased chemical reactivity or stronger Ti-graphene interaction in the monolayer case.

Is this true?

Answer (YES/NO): YES